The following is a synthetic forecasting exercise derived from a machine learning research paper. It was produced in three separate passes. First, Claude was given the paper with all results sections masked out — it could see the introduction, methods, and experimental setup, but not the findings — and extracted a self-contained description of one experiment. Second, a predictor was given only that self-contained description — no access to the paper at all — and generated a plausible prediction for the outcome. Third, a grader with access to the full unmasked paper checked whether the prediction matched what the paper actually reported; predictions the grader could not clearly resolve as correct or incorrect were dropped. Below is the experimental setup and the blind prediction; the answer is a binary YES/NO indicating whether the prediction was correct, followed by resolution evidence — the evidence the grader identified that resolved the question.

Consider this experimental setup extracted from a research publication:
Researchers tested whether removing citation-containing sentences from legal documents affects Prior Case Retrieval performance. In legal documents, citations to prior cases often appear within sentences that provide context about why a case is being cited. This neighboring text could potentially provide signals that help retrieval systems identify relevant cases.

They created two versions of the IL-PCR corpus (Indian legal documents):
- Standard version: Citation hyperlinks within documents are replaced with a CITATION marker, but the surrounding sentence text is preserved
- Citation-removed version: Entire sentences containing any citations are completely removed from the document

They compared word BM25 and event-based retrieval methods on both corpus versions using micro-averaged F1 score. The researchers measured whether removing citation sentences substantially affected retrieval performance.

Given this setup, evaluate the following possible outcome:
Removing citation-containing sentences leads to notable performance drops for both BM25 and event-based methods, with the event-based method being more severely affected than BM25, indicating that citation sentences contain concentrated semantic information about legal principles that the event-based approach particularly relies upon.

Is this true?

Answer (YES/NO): NO